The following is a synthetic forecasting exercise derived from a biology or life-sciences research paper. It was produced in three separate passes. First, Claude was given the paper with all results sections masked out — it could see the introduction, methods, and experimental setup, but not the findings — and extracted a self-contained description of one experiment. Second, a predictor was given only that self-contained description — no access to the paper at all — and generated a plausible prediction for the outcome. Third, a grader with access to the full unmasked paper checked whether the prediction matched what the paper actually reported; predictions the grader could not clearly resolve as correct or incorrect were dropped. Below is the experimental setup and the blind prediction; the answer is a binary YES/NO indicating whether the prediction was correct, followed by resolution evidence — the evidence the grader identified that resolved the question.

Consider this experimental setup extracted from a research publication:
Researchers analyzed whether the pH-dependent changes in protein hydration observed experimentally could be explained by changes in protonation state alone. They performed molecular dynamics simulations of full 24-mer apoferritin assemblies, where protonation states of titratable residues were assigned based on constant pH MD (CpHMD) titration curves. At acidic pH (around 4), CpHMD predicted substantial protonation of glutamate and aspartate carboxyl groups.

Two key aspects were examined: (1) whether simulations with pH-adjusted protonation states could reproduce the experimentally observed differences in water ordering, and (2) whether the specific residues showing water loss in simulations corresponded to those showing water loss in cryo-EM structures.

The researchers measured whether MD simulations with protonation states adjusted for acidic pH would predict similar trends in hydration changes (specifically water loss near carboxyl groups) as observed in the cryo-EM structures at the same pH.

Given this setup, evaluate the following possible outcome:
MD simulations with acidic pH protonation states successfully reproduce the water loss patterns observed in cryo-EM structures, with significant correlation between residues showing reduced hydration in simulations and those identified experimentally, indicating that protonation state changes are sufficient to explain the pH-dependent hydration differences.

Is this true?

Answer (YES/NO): YES